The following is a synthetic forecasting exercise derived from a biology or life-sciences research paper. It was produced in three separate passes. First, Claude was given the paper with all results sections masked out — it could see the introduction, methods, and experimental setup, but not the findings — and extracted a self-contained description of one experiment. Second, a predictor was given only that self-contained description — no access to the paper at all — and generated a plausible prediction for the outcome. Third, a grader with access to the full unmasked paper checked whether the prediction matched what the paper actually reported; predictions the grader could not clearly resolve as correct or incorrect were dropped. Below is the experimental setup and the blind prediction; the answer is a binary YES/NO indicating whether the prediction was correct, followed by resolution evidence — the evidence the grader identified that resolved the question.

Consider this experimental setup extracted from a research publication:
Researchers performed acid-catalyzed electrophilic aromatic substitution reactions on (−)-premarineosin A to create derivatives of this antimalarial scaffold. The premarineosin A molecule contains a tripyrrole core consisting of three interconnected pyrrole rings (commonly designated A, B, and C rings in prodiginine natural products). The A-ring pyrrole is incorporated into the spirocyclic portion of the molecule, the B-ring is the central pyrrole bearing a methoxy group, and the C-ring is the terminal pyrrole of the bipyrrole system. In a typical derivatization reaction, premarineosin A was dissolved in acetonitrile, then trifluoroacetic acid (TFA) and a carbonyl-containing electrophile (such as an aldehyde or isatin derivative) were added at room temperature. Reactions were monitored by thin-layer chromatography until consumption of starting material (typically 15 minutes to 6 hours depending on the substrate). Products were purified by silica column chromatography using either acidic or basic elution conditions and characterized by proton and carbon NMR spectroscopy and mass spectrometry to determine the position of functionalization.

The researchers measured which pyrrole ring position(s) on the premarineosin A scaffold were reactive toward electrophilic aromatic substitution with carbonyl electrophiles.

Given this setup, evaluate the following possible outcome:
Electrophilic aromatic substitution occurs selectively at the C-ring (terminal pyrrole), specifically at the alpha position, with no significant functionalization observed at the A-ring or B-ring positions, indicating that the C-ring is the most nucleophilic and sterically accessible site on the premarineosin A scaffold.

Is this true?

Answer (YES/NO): NO